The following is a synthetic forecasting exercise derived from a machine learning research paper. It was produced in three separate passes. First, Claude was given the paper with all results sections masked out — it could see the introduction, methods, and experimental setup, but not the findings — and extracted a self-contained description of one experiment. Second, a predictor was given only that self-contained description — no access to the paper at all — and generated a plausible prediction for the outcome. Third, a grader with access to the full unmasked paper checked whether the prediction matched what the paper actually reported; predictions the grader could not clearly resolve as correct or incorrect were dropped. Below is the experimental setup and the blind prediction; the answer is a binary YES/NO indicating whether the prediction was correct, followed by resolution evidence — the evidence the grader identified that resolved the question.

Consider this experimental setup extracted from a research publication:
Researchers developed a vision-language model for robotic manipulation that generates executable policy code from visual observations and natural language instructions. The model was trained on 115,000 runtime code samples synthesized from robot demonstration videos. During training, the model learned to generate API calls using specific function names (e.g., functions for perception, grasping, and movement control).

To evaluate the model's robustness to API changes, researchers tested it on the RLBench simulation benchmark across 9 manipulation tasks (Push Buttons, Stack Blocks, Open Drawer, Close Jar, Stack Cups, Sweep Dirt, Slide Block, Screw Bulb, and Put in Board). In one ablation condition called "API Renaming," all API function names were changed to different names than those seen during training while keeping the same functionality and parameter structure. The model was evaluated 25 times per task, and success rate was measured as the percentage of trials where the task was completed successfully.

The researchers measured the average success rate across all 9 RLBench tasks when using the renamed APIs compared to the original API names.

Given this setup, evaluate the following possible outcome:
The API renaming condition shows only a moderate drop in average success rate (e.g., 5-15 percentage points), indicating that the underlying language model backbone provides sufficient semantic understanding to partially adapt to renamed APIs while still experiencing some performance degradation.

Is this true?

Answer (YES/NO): NO